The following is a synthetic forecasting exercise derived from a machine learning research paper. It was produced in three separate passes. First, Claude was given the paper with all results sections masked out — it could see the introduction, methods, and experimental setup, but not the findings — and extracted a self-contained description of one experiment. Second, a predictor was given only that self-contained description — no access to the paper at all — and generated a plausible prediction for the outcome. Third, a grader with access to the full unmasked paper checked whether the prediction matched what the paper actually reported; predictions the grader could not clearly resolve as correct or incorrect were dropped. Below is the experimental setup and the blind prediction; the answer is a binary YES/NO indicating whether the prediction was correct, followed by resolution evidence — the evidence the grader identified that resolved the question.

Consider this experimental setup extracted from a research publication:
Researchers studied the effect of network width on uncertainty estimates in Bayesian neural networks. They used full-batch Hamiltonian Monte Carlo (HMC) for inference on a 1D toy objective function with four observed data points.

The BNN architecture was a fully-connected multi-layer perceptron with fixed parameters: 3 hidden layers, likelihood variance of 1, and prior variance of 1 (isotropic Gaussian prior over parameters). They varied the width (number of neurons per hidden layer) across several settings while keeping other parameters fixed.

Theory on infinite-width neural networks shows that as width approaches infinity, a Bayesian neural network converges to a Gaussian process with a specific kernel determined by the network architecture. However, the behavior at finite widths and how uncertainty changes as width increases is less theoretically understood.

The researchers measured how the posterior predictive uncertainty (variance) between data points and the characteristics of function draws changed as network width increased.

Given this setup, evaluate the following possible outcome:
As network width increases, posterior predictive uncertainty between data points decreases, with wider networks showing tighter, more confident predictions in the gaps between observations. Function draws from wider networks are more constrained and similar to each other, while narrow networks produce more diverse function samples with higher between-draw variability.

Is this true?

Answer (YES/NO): NO